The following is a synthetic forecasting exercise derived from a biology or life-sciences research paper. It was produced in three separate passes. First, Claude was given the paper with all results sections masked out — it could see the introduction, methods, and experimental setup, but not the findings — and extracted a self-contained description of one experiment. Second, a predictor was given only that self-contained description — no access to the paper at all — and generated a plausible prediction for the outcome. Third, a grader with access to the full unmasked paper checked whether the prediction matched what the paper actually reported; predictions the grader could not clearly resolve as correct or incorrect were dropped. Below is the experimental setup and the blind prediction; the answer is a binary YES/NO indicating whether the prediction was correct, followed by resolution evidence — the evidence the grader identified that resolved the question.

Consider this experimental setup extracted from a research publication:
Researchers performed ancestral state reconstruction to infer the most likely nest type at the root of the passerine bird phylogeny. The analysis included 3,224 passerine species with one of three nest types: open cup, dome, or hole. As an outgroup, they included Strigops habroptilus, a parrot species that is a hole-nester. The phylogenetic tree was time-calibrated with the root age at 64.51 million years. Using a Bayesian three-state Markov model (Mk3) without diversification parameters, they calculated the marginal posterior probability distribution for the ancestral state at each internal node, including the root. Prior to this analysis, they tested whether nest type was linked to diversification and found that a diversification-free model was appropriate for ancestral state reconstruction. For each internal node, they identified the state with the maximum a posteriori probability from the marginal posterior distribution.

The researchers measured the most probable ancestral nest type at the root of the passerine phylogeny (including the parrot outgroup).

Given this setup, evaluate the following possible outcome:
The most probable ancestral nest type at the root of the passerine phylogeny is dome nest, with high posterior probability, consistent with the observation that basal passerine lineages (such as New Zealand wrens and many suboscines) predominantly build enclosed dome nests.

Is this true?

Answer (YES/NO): NO